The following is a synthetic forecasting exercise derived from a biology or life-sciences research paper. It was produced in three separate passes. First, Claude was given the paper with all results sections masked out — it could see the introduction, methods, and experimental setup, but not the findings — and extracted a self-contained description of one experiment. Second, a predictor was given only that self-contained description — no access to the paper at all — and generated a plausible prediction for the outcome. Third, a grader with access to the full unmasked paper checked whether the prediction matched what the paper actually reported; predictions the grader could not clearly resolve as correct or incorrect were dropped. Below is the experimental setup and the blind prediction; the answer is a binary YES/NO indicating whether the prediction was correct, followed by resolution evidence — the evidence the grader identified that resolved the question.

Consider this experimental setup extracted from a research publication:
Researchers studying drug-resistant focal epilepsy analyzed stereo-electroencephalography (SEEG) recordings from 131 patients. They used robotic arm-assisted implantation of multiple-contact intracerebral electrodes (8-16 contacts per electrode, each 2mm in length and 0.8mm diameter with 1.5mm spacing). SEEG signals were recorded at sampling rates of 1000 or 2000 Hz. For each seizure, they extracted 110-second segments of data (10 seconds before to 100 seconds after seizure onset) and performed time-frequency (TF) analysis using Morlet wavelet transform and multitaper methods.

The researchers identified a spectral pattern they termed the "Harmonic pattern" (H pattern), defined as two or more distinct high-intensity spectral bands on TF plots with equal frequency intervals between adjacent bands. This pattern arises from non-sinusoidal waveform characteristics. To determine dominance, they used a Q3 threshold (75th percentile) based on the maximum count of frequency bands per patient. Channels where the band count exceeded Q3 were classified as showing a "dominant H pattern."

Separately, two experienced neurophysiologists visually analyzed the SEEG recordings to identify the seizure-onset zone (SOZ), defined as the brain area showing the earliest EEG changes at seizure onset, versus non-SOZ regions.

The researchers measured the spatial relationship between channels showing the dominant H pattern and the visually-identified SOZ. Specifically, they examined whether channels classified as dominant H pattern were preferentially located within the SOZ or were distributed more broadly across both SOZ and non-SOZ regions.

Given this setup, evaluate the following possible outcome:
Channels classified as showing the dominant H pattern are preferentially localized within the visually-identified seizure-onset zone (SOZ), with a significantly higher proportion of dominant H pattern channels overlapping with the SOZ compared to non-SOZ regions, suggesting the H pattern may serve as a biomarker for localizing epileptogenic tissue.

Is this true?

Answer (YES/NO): YES